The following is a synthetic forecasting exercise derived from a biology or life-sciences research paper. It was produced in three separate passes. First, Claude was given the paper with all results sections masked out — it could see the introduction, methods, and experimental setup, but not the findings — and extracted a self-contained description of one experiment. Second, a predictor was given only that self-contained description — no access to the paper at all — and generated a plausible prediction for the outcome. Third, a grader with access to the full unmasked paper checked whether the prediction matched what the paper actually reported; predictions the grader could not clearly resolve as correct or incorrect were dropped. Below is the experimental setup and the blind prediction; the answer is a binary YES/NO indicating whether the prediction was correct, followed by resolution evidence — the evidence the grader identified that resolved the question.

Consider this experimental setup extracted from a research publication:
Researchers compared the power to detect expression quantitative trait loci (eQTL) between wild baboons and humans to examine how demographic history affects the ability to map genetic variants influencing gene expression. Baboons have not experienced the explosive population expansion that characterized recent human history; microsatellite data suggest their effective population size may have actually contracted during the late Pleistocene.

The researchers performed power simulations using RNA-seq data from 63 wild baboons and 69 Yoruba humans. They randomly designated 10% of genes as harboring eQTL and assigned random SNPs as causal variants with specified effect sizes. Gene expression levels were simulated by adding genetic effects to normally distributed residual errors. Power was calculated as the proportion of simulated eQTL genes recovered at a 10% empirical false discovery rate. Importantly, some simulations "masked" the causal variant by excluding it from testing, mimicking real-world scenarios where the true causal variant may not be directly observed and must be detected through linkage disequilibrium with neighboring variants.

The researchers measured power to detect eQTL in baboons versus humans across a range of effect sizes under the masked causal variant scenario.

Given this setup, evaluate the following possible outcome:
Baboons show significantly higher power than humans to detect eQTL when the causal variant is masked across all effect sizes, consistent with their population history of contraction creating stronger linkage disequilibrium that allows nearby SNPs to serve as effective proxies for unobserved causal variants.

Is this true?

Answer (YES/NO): YES